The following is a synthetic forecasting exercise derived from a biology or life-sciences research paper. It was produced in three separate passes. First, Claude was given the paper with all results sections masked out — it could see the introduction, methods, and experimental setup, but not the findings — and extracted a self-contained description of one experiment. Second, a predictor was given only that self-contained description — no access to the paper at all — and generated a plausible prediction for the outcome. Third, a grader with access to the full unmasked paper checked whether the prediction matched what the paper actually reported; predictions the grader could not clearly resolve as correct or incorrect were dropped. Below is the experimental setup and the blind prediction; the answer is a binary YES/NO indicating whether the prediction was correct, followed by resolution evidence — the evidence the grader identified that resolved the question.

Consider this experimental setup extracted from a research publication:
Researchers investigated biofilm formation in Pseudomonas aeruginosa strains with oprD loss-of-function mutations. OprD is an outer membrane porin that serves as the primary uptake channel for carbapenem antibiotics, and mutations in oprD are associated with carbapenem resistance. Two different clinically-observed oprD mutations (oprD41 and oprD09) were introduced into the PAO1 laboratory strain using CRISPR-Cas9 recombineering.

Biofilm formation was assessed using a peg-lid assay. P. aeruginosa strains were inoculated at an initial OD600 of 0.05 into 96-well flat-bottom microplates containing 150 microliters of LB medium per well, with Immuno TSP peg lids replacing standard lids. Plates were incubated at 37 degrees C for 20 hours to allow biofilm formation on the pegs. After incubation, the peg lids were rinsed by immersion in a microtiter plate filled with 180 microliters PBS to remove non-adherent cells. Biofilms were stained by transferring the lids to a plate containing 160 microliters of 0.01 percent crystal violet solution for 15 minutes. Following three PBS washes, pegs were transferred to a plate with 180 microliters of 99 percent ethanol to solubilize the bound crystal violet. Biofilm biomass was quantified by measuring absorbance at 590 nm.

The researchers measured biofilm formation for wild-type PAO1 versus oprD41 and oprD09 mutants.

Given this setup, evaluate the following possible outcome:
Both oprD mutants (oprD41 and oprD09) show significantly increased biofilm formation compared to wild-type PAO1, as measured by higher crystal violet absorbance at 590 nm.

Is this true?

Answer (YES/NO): NO